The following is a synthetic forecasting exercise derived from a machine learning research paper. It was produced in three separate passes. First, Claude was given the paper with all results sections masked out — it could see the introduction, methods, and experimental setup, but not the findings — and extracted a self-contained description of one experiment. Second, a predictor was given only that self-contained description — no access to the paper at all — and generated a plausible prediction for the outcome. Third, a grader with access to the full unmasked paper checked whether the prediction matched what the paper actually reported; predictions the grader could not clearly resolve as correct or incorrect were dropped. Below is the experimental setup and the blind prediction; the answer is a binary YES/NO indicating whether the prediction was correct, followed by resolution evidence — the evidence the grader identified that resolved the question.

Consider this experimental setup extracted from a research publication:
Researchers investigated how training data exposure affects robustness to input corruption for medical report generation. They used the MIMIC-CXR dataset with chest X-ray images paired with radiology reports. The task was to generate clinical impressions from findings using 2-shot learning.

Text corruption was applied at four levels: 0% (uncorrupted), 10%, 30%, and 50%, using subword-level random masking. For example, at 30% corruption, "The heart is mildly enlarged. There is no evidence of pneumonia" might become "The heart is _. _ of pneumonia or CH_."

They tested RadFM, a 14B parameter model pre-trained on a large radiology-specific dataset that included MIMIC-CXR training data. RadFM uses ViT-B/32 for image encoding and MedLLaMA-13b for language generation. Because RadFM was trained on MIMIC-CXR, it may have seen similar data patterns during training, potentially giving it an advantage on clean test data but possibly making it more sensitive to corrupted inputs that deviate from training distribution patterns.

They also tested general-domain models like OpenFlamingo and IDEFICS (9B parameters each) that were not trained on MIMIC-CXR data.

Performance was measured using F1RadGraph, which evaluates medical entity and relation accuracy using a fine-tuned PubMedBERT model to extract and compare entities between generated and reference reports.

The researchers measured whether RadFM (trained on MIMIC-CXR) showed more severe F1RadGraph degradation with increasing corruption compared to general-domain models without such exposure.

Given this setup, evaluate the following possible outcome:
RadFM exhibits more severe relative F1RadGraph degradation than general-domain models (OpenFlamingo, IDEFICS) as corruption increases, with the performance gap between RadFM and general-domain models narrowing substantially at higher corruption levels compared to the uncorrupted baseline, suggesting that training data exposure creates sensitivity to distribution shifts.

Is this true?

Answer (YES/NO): YES